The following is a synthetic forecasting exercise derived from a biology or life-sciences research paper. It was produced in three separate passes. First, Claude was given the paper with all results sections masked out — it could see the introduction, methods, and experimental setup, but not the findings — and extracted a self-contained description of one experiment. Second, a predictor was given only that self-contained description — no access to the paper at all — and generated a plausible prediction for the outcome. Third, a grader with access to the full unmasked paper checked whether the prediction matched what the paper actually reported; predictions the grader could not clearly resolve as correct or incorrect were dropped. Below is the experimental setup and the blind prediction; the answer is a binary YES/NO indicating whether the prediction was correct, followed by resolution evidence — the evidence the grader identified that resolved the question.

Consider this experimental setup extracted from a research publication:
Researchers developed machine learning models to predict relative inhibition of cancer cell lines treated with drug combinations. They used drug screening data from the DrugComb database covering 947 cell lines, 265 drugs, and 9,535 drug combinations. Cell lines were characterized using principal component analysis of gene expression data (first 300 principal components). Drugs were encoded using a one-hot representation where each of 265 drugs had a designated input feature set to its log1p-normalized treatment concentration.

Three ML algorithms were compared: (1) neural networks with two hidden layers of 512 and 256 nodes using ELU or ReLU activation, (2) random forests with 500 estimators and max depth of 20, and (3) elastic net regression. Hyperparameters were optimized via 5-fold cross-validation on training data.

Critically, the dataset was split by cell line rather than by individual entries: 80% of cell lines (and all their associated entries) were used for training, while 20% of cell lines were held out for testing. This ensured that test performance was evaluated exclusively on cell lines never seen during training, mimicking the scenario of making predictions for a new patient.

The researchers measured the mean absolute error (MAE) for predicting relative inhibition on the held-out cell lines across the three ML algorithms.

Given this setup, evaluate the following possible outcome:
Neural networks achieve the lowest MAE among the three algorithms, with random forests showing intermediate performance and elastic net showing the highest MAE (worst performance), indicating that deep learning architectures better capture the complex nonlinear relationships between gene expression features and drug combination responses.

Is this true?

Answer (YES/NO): NO